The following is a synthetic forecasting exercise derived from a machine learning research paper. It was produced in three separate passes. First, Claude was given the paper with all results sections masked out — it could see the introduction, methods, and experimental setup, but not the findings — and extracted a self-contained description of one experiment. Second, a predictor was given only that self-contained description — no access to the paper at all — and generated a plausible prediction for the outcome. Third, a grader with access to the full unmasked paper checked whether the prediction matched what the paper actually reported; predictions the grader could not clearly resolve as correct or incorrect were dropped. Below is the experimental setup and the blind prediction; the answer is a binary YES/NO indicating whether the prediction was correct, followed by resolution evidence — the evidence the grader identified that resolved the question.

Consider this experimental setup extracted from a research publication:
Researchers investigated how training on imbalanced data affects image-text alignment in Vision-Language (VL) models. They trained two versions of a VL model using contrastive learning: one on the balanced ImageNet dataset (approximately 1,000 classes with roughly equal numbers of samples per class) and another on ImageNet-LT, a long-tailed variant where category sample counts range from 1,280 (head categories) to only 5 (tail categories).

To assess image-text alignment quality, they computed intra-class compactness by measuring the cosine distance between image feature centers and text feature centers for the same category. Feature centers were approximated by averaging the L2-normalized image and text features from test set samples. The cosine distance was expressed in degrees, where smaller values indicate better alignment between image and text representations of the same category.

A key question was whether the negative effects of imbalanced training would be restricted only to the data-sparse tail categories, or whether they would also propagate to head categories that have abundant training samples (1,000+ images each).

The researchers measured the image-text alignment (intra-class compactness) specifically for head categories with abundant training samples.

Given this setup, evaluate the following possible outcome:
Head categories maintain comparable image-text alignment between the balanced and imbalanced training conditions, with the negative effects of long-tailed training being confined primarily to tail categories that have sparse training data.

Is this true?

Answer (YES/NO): NO